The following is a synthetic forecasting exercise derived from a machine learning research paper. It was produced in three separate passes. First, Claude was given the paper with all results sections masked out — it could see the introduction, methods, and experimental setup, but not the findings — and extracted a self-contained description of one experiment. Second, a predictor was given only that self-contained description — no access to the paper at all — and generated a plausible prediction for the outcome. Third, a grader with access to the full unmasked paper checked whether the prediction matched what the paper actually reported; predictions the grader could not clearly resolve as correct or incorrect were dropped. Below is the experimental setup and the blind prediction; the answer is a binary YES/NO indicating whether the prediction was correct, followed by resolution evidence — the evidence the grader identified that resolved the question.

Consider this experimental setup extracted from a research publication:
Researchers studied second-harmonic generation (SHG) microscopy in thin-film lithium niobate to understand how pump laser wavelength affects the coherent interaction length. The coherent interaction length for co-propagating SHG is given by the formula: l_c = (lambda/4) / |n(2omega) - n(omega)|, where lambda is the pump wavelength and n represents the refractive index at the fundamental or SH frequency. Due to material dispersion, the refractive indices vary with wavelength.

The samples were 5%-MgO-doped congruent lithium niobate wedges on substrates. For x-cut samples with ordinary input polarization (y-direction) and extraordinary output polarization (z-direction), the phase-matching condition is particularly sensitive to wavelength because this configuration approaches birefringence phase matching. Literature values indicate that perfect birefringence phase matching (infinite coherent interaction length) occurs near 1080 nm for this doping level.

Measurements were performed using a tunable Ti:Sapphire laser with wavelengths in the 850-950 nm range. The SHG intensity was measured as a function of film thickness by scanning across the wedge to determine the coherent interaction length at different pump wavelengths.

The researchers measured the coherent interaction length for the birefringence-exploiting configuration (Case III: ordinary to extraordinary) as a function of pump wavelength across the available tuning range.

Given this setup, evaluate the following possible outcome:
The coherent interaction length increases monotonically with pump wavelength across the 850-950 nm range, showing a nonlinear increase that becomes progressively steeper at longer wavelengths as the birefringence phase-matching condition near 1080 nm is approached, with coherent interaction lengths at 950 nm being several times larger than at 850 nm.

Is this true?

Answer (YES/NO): NO